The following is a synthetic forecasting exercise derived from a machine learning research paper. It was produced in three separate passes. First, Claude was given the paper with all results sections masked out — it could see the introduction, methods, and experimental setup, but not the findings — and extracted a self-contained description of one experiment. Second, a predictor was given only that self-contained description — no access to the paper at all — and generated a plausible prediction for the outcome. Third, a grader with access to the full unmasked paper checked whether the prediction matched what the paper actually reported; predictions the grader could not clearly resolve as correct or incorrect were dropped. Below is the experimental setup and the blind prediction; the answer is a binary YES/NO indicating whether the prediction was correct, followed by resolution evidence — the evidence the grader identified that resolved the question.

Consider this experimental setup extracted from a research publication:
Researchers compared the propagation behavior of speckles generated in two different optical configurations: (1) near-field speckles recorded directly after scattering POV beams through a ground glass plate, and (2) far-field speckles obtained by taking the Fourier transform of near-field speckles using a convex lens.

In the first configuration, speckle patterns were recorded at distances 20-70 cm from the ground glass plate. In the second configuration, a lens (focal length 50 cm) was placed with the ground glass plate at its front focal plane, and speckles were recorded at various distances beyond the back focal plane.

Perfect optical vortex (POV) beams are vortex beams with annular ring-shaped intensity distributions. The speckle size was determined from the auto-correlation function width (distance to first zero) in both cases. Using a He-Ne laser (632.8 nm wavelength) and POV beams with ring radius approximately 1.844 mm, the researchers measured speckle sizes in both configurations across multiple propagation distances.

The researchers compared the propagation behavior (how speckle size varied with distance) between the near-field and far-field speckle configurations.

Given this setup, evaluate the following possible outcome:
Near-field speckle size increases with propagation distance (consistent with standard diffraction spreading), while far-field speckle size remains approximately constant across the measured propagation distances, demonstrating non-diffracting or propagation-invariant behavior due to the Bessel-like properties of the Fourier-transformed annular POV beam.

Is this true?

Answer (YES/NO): YES